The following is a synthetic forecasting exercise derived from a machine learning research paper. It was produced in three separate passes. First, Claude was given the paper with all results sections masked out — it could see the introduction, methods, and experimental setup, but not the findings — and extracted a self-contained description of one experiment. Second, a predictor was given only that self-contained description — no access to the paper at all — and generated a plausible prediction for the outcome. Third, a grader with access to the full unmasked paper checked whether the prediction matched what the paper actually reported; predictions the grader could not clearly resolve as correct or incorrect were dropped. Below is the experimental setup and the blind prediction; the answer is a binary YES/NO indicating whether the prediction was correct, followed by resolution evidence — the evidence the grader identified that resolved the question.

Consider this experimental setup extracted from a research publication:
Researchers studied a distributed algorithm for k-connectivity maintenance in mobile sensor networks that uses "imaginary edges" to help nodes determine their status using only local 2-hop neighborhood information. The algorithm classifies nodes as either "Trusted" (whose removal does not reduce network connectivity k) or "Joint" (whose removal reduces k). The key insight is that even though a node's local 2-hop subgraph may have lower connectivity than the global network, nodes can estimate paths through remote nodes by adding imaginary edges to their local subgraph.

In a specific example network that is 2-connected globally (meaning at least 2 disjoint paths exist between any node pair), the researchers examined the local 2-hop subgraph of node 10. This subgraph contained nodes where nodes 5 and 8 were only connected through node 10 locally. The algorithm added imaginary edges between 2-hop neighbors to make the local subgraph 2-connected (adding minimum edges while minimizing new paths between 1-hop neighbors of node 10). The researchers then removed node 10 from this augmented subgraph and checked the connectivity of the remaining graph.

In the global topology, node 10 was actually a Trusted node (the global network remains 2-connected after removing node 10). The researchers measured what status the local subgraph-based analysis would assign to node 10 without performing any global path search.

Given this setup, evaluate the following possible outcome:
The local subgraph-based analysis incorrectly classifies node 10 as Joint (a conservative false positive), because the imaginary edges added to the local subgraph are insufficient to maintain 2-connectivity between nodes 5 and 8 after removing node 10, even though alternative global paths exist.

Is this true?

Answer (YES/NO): YES